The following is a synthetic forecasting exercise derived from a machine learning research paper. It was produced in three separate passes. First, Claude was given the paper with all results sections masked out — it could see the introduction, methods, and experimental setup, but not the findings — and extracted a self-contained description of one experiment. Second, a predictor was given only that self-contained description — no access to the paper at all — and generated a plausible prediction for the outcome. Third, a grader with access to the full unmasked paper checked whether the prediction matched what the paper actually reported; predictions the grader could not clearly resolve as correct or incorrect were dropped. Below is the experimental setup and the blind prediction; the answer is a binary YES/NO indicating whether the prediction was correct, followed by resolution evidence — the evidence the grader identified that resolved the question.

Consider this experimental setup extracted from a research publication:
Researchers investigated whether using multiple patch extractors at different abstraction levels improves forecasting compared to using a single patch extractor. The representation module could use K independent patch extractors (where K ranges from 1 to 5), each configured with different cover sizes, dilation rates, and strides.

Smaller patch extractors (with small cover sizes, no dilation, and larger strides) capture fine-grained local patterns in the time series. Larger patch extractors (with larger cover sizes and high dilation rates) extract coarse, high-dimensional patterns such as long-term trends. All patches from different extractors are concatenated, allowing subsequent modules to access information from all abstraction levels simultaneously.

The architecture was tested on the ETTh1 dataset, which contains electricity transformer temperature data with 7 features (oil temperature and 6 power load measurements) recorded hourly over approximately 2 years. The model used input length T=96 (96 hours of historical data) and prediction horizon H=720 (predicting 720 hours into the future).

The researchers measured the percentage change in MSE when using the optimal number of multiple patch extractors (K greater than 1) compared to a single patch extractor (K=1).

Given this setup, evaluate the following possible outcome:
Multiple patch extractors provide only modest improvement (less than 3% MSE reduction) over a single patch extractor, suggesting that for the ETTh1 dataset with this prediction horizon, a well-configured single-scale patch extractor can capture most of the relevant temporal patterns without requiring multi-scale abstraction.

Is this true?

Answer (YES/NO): NO